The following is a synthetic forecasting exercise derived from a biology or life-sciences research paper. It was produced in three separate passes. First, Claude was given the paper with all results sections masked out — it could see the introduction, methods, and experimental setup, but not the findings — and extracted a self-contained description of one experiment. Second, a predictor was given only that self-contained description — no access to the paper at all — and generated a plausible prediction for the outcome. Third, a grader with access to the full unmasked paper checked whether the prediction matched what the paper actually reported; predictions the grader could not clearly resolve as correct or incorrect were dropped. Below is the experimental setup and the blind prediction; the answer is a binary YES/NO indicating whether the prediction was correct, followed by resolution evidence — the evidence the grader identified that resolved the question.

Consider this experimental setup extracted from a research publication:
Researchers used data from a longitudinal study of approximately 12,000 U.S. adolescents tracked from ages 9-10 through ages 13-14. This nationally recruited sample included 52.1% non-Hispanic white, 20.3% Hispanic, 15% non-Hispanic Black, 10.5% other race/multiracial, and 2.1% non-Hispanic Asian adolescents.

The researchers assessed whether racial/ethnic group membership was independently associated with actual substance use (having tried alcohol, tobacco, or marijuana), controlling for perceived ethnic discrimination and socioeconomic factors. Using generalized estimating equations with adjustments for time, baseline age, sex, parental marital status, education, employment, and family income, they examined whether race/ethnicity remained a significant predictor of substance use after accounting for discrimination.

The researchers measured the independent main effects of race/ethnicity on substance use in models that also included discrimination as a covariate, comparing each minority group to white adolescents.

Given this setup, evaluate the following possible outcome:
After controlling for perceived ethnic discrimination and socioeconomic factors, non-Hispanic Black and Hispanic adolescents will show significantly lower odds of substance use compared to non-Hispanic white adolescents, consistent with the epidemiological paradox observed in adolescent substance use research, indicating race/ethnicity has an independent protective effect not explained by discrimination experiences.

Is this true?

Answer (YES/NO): NO